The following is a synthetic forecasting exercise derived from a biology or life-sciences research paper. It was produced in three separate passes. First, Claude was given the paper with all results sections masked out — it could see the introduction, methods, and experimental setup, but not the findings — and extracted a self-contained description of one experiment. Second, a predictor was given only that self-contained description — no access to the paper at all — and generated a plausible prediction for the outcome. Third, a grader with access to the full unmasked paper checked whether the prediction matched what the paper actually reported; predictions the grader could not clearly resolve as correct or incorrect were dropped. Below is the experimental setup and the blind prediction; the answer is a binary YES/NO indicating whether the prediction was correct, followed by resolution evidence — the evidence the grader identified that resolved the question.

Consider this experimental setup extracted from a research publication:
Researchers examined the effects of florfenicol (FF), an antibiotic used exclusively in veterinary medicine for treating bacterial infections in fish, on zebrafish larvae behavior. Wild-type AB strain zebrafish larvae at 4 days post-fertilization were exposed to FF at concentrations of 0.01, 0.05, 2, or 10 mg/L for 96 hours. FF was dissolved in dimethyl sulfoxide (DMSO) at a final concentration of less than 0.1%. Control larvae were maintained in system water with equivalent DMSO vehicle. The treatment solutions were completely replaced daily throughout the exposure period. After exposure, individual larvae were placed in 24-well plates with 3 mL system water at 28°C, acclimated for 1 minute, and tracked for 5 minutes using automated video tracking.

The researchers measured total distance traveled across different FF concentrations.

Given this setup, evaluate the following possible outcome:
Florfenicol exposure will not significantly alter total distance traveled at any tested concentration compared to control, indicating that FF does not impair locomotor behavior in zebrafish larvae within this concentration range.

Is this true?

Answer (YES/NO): YES